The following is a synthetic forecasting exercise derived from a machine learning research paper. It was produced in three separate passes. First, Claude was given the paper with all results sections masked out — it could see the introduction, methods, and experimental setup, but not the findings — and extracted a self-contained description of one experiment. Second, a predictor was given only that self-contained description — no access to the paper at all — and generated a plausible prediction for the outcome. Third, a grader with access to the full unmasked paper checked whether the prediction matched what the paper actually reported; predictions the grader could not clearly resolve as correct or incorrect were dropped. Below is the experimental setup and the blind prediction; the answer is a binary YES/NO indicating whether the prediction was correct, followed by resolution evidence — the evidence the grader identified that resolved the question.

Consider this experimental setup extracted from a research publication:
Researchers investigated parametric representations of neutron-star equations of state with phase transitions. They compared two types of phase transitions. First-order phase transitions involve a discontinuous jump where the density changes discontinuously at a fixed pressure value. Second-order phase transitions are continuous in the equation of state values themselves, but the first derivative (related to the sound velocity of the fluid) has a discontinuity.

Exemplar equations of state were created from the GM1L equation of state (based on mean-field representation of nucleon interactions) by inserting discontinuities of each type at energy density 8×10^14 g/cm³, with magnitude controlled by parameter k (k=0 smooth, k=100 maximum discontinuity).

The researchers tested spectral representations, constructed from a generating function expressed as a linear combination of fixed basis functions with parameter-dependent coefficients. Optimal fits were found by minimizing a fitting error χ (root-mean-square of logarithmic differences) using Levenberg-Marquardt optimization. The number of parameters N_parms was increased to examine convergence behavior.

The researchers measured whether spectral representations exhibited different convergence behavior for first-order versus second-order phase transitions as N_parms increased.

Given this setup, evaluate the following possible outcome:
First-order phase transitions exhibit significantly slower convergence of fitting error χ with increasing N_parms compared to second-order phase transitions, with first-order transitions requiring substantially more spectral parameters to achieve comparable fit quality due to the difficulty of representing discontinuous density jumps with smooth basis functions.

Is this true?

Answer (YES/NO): NO